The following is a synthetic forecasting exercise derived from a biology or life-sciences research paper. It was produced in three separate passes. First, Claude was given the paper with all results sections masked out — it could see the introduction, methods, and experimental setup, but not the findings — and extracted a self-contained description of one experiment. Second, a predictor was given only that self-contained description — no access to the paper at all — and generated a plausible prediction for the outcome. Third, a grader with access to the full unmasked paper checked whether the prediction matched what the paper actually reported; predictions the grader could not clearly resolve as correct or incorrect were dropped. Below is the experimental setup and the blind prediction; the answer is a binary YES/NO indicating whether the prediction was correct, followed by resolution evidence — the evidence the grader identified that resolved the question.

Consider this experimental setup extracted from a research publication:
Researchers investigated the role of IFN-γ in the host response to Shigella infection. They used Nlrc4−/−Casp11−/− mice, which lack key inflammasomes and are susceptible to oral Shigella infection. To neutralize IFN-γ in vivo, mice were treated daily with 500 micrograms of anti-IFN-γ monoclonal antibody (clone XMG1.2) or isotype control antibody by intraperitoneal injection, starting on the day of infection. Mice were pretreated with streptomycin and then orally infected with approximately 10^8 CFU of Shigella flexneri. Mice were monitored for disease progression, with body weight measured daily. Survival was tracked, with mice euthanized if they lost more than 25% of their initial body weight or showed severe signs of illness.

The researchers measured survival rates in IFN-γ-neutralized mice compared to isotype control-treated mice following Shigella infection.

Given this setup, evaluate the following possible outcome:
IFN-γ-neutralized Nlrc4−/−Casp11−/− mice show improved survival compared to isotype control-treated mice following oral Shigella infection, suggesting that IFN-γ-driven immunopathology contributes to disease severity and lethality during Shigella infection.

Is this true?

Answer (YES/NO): NO